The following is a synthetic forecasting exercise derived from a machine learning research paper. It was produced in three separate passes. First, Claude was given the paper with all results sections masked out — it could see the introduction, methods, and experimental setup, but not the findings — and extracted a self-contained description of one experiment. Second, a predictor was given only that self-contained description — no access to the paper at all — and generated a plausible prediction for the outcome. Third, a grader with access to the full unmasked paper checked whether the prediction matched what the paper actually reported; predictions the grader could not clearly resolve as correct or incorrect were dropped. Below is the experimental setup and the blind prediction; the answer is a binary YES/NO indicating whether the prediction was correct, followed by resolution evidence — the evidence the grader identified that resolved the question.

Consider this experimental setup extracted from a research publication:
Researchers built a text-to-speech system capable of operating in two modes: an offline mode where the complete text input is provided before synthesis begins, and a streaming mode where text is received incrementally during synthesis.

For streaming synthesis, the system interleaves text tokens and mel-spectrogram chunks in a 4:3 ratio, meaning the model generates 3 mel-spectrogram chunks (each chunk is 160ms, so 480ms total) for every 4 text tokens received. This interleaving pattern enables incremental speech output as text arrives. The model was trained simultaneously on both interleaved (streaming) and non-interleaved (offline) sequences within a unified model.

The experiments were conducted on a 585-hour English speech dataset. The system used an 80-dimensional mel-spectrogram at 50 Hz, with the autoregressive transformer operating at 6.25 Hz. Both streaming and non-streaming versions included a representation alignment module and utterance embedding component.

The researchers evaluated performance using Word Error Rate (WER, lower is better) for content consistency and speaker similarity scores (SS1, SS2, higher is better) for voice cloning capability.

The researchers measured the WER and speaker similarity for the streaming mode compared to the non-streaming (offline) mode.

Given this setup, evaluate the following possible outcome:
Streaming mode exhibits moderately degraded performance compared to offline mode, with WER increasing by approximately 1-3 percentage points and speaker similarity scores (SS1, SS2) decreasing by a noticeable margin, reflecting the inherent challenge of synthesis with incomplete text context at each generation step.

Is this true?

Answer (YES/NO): NO